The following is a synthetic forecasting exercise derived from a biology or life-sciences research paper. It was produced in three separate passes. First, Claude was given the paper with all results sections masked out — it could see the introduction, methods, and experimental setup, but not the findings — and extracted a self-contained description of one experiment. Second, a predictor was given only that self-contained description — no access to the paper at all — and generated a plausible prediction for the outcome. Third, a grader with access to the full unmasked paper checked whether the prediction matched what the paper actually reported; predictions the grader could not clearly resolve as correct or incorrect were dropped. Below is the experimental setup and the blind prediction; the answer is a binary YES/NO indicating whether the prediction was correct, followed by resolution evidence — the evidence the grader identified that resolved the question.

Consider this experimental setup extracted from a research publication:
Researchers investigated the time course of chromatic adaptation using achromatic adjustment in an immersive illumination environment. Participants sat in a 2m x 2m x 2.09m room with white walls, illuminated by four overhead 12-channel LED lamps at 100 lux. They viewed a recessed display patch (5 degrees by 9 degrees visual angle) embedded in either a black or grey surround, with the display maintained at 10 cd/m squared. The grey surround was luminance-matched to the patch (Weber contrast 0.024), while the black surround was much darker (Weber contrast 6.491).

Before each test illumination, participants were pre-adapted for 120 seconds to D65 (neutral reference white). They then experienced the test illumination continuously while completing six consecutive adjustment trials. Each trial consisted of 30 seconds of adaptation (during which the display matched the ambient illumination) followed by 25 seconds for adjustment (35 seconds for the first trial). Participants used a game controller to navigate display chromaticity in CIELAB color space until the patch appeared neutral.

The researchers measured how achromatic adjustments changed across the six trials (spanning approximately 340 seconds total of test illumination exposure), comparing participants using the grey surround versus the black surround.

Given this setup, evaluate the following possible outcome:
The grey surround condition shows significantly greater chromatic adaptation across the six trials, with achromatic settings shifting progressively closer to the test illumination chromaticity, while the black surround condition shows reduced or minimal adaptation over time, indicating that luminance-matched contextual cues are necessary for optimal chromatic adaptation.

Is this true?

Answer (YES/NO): NO